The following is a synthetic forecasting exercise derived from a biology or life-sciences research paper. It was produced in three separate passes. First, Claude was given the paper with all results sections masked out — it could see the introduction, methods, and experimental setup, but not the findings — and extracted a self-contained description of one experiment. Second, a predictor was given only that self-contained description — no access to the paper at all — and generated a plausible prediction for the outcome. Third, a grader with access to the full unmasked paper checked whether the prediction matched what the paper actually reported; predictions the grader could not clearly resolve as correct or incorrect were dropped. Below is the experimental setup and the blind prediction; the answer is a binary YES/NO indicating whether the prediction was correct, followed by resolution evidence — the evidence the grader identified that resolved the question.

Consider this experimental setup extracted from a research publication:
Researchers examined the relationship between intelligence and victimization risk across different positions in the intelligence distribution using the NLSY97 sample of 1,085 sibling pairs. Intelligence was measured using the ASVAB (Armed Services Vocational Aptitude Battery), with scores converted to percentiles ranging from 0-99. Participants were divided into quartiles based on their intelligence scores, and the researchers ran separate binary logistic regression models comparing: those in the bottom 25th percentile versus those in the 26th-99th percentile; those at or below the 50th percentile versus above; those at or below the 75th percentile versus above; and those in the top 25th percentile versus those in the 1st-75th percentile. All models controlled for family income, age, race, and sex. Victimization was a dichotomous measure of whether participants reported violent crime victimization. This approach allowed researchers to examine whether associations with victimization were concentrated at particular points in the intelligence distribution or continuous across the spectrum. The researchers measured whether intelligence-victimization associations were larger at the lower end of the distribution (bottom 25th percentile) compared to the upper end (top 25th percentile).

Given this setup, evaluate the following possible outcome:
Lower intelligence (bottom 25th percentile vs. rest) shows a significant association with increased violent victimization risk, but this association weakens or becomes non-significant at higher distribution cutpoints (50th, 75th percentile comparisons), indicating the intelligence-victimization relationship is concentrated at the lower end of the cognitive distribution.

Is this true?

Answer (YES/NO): NO